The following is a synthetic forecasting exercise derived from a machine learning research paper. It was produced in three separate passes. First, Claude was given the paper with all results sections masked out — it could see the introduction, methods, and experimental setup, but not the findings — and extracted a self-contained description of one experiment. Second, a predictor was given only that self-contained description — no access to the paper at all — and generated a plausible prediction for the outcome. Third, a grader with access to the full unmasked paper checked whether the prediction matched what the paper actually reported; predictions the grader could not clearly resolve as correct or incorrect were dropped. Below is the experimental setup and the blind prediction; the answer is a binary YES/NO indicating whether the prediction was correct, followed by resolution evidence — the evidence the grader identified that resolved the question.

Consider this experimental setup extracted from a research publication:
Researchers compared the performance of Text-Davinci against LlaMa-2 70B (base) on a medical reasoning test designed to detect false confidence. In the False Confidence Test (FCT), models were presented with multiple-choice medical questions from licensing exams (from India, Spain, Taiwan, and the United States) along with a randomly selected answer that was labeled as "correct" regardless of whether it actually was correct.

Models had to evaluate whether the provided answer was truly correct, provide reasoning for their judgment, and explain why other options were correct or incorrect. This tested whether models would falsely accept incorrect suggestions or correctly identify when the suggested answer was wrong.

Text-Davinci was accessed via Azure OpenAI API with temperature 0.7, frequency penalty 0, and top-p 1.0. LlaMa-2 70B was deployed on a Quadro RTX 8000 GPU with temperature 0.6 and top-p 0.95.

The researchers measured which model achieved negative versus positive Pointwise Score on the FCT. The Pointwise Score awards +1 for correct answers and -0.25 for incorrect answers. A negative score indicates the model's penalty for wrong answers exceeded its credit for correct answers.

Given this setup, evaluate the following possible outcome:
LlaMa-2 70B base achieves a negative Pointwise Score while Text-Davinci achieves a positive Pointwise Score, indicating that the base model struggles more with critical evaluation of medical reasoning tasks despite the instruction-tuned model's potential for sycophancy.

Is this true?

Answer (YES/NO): NO